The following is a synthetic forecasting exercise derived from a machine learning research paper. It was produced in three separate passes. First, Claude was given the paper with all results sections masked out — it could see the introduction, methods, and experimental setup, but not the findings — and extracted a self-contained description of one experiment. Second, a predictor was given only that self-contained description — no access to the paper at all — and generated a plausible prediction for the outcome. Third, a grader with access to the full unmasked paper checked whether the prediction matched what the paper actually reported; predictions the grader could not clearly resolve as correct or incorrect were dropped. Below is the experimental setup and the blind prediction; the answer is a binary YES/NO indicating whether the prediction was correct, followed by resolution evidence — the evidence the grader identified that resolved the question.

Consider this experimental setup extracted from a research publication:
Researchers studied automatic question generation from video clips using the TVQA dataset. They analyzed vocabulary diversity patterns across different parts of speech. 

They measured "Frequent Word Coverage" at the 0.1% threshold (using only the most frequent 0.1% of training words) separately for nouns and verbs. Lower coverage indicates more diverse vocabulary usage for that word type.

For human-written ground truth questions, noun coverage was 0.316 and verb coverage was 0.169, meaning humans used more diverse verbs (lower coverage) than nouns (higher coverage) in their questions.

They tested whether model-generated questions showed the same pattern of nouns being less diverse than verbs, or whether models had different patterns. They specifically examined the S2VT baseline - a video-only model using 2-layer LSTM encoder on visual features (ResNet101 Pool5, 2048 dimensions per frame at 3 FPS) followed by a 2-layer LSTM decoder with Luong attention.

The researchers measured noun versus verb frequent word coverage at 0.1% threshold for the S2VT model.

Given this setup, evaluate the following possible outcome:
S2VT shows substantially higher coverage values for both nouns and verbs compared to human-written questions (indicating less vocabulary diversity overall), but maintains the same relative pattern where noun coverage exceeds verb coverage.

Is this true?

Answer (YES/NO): YES